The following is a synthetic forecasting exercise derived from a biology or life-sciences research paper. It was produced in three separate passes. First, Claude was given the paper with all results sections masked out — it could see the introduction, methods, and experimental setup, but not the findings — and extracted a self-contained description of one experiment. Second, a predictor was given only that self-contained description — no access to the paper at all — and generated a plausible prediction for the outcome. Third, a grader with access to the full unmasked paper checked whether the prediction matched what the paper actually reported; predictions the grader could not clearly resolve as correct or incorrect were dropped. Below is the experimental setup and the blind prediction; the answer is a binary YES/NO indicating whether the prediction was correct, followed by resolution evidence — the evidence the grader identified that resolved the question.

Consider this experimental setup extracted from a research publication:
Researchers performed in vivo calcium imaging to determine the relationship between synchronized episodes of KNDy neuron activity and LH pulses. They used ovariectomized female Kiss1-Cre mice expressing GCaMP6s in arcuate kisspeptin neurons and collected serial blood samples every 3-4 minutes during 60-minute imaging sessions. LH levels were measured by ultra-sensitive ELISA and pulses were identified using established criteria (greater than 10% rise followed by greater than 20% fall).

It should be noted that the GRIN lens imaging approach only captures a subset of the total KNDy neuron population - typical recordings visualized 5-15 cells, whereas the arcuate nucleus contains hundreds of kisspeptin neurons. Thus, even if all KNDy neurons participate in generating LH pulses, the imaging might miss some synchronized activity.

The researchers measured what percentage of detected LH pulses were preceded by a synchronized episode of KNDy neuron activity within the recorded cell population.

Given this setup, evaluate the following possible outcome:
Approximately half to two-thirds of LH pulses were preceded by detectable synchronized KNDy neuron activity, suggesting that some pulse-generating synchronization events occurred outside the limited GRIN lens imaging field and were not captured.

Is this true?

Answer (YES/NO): NO